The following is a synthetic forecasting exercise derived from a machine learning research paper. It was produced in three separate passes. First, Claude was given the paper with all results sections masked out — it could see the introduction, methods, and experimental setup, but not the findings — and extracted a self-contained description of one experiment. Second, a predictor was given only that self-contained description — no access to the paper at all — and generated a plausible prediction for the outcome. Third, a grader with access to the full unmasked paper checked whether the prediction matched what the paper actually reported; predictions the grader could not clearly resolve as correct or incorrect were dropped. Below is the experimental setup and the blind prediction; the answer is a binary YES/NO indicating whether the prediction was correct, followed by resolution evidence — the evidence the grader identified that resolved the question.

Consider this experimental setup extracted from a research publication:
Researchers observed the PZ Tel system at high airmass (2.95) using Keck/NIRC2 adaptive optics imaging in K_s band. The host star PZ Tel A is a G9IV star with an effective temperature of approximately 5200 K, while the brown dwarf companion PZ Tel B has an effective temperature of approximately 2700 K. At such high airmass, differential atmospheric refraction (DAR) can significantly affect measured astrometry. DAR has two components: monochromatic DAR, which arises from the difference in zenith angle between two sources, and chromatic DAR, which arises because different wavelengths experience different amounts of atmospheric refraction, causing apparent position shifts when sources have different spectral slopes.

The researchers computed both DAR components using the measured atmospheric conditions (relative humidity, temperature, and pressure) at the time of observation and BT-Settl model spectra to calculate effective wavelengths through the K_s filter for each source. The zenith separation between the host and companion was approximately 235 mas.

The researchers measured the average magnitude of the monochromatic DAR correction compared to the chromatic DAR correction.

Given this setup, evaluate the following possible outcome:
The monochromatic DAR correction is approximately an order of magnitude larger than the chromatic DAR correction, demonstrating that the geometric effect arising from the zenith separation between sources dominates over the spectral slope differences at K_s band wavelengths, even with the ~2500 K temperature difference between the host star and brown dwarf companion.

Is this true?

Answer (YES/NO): NO